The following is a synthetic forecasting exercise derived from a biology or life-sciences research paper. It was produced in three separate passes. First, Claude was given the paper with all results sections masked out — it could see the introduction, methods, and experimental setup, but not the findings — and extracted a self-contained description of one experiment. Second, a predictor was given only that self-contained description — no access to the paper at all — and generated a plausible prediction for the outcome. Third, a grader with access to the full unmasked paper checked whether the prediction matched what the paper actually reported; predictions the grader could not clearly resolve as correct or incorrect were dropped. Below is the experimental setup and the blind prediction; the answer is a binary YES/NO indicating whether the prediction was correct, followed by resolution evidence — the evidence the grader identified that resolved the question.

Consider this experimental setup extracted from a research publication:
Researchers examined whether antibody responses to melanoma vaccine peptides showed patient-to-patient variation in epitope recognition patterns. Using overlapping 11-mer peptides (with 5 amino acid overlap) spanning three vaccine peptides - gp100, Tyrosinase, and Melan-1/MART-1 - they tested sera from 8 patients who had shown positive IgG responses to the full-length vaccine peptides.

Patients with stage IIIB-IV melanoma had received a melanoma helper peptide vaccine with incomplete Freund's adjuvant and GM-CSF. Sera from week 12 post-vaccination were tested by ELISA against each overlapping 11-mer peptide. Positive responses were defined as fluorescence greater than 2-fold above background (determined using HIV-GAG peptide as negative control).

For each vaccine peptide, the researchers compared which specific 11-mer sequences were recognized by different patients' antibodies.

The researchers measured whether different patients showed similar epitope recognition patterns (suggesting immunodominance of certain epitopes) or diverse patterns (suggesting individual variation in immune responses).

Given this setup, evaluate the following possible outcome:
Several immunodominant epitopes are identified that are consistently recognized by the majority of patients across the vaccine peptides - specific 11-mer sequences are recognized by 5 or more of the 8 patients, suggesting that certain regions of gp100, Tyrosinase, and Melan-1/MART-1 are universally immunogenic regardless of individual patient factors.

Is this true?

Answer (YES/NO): NO